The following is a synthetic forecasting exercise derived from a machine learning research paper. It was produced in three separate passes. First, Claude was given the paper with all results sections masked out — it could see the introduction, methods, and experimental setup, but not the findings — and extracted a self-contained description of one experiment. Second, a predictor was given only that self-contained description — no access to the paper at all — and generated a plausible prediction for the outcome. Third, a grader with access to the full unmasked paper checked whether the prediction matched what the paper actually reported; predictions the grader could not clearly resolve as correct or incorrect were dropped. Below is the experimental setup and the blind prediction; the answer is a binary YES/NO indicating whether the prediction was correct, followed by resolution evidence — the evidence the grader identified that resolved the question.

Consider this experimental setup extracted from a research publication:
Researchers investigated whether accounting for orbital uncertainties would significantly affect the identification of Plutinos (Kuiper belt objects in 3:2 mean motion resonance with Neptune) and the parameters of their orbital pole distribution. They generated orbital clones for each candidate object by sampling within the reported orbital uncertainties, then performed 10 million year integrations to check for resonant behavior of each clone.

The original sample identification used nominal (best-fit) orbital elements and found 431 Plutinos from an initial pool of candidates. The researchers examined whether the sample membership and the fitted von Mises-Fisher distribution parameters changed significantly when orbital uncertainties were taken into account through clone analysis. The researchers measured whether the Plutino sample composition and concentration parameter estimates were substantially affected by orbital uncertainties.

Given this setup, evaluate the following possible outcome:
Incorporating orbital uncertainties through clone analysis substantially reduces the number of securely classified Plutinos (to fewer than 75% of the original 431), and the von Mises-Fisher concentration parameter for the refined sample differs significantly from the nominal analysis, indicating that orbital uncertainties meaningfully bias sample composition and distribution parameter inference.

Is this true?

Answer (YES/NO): NO